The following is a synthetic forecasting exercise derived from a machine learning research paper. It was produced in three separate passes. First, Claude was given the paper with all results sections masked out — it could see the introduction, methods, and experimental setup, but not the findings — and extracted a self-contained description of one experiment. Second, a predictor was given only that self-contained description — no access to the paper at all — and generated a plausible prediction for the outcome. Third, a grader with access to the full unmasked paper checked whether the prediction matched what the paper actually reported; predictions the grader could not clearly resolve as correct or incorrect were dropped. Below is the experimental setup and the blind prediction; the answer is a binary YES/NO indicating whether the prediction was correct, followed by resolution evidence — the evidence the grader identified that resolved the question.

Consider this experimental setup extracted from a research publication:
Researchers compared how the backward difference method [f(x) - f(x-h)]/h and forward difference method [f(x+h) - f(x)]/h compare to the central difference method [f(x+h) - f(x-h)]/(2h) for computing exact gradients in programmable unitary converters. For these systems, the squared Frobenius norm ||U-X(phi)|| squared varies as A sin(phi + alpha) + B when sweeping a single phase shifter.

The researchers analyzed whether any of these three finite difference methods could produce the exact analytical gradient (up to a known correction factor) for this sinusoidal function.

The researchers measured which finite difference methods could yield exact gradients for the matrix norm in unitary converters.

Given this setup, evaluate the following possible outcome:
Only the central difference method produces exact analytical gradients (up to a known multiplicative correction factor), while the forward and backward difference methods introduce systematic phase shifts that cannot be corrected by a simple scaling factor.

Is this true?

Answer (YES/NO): YES